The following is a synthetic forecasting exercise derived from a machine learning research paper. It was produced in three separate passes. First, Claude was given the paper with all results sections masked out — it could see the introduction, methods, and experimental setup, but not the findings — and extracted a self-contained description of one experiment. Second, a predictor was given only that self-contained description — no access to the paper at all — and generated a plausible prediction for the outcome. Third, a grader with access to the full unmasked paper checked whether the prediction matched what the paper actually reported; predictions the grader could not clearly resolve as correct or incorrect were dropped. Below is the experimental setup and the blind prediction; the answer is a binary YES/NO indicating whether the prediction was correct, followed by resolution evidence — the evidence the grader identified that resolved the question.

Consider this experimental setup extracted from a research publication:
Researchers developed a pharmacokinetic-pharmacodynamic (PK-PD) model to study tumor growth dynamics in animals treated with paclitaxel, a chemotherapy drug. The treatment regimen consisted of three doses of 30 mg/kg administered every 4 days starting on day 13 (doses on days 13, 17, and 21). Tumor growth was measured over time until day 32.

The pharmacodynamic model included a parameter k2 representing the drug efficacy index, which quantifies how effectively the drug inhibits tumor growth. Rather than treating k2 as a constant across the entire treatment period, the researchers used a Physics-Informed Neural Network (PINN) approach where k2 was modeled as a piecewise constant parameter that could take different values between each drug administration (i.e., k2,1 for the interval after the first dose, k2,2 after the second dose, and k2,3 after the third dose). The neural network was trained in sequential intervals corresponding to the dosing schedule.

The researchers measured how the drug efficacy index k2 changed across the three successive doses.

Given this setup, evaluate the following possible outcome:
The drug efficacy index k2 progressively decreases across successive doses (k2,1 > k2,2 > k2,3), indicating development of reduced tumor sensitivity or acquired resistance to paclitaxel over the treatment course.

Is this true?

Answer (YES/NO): YES